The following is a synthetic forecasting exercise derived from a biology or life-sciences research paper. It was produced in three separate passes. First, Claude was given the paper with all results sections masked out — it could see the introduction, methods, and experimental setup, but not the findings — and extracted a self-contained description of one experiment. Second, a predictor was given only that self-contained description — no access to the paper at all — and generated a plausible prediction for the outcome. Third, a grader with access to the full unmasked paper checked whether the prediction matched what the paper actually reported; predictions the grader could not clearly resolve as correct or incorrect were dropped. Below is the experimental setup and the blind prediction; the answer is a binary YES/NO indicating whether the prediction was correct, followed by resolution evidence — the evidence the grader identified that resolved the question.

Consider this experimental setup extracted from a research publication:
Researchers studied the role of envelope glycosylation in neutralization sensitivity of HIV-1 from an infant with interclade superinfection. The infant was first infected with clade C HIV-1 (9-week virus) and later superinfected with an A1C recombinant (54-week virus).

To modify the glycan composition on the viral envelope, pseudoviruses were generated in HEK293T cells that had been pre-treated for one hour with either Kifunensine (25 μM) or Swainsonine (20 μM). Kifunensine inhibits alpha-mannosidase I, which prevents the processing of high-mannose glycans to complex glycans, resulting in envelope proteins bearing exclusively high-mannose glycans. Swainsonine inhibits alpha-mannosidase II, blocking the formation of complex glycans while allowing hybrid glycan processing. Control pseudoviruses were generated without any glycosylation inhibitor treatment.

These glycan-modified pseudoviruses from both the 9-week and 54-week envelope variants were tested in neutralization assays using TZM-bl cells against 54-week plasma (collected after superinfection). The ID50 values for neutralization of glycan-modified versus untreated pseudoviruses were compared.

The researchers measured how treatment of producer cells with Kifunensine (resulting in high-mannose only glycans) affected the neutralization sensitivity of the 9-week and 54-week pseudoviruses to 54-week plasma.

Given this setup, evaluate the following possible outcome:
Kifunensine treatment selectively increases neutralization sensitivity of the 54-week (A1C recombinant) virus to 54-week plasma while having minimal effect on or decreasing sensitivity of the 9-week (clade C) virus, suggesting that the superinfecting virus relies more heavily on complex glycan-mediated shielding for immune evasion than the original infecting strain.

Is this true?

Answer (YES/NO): NO